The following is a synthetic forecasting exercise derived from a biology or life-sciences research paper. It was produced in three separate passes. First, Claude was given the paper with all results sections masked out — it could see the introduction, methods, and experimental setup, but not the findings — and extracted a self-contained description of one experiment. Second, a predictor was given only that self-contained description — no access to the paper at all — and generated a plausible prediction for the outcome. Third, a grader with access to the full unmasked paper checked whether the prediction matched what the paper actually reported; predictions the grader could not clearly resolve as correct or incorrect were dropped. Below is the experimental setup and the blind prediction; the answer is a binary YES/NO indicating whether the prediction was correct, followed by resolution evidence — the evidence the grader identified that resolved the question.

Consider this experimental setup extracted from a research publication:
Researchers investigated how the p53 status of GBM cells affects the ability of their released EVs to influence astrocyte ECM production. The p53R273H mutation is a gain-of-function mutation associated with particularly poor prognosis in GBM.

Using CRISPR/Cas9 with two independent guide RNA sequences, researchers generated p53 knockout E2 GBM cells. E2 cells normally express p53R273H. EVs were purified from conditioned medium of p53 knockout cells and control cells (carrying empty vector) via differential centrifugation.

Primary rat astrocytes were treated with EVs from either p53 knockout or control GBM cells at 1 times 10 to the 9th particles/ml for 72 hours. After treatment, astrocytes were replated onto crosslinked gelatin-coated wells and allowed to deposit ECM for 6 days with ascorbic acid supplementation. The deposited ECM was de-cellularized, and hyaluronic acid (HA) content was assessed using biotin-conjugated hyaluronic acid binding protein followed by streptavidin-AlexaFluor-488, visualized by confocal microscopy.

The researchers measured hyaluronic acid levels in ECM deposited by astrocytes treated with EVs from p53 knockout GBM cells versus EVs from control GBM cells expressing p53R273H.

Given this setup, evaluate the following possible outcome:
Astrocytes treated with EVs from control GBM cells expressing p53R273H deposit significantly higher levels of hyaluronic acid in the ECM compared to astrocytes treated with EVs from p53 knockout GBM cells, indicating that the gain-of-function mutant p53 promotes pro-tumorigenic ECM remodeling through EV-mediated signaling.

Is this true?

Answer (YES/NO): YES